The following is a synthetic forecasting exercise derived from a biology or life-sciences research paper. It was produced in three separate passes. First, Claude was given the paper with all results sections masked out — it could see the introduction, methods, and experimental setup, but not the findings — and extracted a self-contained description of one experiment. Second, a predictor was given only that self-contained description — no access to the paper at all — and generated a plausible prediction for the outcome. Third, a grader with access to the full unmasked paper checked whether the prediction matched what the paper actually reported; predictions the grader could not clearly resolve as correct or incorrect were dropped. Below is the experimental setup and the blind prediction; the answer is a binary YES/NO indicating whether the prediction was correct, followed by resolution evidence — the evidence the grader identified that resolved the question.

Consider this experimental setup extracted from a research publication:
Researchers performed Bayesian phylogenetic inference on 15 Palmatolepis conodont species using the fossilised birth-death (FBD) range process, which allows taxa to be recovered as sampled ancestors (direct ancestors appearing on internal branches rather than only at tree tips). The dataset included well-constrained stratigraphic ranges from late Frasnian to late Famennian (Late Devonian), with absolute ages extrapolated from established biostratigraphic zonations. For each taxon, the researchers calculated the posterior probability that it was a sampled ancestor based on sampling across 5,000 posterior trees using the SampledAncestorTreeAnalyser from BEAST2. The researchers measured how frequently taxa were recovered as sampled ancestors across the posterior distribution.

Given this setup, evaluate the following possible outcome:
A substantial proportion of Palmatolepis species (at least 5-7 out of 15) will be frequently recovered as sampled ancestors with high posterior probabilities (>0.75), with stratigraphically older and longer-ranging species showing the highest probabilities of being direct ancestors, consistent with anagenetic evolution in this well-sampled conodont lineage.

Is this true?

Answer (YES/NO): NO